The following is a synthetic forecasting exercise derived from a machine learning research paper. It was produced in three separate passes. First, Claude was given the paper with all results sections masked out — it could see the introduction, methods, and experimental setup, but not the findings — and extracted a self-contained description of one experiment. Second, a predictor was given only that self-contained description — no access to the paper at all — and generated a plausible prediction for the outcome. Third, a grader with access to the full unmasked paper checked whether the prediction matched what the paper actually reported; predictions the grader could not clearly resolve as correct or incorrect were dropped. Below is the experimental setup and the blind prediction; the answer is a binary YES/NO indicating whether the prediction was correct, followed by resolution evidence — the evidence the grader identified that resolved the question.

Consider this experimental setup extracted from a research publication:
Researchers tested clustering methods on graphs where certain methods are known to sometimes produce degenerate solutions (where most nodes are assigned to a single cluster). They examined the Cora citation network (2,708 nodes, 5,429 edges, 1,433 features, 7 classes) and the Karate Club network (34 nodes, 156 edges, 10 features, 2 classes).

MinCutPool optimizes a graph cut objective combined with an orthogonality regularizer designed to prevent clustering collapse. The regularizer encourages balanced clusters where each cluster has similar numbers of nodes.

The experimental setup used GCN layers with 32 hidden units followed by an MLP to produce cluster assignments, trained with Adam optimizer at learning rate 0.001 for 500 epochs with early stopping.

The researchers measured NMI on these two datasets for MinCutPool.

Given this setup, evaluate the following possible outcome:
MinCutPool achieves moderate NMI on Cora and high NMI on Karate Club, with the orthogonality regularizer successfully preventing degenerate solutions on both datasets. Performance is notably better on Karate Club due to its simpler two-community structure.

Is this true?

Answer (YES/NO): YES